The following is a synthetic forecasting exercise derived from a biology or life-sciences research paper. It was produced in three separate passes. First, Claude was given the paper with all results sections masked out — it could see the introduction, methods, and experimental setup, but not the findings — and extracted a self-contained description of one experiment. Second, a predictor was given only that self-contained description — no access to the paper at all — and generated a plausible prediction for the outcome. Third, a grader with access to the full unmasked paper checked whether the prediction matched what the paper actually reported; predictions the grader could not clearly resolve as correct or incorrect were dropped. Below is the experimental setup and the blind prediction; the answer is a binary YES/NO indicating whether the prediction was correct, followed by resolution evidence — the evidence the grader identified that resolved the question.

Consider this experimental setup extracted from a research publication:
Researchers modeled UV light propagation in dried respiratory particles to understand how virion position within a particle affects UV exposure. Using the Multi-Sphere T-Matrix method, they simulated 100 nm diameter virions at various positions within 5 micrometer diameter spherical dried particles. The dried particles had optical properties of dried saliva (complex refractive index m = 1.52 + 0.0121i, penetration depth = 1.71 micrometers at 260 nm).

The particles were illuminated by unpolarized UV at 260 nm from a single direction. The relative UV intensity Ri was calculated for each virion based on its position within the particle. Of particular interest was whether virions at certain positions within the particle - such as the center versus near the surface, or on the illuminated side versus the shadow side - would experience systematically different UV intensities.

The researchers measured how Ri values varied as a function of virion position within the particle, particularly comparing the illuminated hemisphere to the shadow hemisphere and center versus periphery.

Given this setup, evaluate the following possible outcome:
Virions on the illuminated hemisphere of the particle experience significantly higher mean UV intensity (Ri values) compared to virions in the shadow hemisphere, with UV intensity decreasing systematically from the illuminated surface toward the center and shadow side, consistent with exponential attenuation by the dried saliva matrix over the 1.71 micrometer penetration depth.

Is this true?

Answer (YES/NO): NO